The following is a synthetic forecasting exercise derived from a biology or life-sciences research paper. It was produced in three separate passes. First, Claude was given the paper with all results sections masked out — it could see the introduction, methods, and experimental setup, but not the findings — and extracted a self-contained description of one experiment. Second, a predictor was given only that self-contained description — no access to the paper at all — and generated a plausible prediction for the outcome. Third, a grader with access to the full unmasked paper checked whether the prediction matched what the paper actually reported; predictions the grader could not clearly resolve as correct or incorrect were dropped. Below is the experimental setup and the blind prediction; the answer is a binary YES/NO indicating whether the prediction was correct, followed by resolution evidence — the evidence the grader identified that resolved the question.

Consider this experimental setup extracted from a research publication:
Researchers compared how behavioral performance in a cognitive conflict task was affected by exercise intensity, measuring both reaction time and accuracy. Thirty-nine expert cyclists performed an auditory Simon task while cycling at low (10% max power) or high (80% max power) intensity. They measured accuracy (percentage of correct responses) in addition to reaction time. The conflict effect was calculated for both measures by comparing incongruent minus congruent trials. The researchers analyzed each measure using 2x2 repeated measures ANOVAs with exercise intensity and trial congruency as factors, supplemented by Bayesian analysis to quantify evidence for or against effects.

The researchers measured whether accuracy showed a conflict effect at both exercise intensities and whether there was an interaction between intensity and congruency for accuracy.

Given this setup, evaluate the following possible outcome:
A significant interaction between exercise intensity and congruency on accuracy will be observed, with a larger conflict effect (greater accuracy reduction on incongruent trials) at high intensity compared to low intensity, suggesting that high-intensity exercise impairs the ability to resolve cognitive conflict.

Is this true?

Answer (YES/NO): NO